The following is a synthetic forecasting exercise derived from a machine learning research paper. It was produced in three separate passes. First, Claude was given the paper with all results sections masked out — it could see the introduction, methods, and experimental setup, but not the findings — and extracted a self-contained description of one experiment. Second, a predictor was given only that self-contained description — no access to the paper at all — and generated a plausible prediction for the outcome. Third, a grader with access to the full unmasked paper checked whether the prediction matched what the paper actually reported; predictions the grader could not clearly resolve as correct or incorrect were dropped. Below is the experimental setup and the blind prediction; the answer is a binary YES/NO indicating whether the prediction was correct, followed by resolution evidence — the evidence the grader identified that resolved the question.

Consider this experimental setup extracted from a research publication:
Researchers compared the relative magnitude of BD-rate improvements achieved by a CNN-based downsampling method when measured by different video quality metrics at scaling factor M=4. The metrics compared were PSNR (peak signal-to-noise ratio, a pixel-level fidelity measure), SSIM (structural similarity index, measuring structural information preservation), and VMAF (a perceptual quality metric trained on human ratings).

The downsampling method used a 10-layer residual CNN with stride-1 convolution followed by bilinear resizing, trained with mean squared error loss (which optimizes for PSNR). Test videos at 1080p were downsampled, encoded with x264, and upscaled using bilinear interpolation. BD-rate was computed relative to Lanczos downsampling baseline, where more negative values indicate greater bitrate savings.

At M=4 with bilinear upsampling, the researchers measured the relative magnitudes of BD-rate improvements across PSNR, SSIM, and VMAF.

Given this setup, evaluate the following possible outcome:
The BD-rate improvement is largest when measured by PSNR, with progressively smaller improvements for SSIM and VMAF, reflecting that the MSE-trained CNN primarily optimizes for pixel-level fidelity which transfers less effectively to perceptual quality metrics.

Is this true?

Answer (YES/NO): NO